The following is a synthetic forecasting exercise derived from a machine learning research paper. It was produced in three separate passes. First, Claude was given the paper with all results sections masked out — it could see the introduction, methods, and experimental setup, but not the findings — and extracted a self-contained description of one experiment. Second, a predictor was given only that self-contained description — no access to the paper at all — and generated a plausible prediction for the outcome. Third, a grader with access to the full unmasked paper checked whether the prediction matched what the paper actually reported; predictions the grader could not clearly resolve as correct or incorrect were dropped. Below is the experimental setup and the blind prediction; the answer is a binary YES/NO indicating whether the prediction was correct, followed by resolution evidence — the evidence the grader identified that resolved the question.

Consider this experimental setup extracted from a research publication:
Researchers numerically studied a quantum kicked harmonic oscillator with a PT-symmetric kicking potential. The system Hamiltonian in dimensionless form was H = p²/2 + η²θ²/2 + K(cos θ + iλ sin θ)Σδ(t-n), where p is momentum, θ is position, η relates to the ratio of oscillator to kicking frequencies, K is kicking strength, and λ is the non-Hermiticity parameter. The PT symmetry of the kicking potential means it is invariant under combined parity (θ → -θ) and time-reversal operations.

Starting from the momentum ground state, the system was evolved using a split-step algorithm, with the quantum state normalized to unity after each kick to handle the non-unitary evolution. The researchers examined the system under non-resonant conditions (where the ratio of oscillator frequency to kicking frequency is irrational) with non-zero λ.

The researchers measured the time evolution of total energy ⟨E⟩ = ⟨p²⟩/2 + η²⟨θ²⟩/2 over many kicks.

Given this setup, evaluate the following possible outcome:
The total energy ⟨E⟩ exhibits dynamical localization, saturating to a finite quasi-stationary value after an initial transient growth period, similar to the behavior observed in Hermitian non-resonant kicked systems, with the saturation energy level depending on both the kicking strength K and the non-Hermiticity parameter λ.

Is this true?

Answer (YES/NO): NO